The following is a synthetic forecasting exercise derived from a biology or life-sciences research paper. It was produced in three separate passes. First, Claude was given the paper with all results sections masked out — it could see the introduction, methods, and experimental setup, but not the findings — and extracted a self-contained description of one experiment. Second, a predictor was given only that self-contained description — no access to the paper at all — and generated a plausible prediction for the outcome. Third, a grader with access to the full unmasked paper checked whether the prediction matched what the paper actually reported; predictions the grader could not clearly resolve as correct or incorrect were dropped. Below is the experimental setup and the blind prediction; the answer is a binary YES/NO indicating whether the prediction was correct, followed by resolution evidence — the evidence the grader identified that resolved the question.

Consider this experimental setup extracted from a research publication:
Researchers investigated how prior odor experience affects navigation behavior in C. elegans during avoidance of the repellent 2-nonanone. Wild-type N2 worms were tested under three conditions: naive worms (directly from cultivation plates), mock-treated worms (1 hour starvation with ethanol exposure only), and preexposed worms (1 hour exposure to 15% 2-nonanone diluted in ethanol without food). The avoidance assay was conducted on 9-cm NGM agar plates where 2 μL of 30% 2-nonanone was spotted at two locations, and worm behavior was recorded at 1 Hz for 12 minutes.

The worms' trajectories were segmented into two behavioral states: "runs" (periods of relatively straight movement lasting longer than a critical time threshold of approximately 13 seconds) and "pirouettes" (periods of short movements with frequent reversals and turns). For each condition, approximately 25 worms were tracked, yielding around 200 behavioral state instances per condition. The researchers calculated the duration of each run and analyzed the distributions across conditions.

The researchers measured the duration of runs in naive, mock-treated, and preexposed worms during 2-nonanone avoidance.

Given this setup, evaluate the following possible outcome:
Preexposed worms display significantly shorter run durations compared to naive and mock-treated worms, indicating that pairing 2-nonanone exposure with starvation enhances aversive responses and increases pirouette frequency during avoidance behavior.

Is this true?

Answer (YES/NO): NO